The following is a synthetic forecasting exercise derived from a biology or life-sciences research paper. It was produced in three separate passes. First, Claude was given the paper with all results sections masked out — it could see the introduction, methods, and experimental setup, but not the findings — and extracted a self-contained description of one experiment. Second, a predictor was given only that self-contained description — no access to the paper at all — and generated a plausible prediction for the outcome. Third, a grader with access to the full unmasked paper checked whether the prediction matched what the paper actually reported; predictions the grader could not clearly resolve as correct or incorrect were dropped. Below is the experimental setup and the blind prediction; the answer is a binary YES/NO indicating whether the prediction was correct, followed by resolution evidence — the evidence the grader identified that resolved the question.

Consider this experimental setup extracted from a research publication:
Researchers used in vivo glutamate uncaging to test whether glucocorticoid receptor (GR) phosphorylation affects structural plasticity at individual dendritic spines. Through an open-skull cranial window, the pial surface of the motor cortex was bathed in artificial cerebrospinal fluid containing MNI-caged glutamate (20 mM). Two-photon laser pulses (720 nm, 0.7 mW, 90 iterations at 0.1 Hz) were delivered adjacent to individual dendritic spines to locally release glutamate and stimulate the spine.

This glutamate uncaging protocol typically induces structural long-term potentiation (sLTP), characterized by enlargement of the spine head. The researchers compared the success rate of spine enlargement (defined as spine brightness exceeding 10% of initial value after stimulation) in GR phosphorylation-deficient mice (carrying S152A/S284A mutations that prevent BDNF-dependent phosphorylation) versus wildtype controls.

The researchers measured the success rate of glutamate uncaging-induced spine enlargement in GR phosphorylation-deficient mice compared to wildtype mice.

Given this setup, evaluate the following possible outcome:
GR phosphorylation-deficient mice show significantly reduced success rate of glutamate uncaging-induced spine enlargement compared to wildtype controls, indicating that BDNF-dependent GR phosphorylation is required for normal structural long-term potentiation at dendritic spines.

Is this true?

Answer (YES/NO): YES